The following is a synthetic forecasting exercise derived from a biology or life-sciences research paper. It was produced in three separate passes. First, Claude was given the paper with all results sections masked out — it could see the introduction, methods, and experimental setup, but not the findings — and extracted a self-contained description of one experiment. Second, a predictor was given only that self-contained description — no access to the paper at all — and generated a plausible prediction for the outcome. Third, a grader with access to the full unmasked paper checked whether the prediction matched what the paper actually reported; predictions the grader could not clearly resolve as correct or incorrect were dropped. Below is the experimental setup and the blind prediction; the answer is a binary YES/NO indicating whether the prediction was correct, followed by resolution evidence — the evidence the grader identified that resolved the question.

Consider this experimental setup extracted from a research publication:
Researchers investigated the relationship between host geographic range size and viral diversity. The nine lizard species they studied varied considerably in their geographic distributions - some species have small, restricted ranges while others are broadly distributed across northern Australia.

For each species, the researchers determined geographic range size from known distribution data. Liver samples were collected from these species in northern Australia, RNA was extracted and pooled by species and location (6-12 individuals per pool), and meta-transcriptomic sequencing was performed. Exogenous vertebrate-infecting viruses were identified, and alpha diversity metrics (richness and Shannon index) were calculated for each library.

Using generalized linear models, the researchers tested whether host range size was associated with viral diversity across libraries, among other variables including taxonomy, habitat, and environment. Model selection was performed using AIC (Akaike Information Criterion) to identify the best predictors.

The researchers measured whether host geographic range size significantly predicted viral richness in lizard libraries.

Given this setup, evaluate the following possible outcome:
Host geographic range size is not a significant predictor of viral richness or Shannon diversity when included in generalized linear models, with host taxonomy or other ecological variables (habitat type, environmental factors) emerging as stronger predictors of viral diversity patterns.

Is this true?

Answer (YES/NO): NO